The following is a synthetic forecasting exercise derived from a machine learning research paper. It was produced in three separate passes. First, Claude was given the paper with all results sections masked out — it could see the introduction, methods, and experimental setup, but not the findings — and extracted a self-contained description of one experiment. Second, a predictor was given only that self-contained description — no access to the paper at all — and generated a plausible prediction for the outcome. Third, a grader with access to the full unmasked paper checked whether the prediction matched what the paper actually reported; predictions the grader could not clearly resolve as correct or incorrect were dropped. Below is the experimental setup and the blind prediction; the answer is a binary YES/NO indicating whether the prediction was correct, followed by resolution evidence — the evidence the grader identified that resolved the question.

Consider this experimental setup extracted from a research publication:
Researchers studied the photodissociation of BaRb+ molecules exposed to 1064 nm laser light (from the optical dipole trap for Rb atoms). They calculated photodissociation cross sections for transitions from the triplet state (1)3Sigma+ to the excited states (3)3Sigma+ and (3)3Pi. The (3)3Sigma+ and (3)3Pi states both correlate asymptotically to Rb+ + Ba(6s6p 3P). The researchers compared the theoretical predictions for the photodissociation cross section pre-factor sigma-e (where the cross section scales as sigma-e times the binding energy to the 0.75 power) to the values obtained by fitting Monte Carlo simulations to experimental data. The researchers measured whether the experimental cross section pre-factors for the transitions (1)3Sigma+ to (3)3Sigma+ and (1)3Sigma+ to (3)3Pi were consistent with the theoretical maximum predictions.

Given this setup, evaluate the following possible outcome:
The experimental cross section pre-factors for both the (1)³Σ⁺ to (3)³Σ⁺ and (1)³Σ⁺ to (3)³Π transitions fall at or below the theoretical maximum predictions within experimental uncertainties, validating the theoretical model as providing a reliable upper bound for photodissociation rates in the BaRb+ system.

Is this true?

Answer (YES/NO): NO